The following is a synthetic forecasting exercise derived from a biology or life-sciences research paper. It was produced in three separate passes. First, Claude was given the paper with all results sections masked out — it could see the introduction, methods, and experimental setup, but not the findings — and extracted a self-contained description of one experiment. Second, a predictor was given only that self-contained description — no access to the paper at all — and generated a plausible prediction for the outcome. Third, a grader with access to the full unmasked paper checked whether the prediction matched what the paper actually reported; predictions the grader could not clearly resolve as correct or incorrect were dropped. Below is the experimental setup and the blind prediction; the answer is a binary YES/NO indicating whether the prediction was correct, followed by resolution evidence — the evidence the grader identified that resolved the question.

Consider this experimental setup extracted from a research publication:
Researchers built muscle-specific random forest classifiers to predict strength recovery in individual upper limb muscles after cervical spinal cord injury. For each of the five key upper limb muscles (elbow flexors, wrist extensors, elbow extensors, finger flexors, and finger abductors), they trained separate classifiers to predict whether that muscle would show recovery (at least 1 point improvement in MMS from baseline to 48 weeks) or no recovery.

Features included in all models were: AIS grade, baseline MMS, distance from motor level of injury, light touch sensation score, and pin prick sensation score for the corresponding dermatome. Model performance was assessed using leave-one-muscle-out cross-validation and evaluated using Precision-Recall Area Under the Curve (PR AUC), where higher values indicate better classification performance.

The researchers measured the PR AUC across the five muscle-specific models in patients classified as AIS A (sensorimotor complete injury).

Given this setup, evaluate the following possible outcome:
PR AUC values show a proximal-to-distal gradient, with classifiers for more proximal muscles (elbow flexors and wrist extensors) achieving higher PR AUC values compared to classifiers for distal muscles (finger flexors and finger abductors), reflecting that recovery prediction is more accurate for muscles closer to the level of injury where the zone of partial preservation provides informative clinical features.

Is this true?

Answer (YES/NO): YES